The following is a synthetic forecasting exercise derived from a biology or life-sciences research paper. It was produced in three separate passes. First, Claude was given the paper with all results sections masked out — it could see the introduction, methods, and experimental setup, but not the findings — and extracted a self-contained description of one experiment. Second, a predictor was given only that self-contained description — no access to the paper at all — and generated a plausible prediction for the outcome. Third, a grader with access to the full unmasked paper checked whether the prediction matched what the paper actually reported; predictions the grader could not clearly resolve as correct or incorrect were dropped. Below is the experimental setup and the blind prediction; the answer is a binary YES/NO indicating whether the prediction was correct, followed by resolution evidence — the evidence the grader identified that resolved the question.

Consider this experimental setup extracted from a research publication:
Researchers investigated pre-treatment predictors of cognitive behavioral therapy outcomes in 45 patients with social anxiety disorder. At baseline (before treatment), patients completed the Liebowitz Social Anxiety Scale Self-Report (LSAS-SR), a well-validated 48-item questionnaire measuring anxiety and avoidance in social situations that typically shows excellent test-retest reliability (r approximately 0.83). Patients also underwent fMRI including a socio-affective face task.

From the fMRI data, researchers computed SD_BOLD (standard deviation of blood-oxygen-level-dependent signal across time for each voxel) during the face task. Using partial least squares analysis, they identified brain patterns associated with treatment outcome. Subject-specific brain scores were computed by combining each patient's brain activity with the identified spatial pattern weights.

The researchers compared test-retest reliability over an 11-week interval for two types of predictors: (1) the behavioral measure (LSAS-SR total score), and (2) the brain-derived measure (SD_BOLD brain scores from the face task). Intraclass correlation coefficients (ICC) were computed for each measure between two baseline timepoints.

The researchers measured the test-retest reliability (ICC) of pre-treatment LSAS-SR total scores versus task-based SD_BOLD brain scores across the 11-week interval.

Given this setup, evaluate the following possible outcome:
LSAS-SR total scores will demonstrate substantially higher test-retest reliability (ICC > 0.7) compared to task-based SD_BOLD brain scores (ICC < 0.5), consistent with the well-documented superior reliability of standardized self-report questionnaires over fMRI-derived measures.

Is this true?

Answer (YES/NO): NO